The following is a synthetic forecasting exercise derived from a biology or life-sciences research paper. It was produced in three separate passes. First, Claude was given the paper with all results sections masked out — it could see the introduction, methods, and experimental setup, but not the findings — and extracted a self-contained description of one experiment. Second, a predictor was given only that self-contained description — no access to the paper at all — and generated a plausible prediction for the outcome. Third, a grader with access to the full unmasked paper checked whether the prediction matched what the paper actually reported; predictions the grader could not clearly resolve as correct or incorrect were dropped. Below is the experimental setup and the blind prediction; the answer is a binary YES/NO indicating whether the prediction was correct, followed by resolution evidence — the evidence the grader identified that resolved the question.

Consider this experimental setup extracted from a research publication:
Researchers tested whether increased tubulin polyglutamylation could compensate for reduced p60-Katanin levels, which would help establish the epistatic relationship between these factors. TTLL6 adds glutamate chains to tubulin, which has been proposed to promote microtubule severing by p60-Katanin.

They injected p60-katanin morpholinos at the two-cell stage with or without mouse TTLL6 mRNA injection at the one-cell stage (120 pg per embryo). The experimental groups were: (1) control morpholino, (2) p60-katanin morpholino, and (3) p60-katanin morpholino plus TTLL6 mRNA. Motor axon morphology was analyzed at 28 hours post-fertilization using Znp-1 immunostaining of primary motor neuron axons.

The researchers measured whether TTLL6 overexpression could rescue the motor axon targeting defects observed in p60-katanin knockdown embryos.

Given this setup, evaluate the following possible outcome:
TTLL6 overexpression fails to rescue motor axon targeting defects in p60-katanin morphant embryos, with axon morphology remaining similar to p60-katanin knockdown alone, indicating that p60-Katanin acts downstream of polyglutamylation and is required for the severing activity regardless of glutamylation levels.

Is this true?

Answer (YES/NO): NO